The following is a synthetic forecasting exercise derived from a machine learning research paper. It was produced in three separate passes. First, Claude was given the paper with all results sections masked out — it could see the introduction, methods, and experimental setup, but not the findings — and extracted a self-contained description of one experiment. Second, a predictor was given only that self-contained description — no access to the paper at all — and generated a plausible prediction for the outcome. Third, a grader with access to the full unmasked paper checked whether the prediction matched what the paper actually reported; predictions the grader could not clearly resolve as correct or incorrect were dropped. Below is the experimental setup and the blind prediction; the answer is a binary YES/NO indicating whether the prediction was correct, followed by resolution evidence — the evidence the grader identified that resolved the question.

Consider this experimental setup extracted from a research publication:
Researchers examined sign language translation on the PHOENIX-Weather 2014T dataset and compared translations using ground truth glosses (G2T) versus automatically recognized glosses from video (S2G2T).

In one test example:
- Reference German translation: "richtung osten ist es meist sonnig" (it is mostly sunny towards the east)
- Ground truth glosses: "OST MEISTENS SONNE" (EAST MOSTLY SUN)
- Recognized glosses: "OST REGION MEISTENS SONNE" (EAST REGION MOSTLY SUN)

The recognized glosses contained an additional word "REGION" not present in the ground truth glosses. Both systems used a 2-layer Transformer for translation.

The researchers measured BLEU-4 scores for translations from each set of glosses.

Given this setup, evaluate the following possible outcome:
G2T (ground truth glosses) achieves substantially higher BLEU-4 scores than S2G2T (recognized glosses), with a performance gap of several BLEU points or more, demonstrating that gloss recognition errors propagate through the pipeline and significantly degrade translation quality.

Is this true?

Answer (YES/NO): NO